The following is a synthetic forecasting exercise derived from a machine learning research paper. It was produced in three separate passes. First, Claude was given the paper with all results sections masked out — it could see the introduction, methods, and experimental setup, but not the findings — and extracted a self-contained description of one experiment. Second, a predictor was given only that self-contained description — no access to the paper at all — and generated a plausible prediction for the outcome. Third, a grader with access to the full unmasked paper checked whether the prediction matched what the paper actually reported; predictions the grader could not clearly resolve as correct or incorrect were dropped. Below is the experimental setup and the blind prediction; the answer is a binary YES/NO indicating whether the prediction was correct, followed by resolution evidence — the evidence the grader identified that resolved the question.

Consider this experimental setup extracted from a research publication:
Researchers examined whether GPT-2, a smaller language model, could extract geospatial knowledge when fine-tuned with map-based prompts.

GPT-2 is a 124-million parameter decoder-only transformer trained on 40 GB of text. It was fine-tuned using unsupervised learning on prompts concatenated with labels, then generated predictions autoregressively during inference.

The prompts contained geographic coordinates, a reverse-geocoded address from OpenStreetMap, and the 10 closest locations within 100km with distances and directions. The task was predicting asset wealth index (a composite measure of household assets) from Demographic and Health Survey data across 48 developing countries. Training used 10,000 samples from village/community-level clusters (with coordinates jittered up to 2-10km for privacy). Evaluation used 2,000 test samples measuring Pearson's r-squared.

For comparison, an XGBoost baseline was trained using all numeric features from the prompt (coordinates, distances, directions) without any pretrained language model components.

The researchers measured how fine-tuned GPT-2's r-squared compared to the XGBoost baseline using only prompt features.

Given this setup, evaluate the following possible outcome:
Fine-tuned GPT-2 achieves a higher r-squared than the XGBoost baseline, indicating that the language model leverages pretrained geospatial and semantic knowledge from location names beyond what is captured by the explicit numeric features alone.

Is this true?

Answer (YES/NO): NO